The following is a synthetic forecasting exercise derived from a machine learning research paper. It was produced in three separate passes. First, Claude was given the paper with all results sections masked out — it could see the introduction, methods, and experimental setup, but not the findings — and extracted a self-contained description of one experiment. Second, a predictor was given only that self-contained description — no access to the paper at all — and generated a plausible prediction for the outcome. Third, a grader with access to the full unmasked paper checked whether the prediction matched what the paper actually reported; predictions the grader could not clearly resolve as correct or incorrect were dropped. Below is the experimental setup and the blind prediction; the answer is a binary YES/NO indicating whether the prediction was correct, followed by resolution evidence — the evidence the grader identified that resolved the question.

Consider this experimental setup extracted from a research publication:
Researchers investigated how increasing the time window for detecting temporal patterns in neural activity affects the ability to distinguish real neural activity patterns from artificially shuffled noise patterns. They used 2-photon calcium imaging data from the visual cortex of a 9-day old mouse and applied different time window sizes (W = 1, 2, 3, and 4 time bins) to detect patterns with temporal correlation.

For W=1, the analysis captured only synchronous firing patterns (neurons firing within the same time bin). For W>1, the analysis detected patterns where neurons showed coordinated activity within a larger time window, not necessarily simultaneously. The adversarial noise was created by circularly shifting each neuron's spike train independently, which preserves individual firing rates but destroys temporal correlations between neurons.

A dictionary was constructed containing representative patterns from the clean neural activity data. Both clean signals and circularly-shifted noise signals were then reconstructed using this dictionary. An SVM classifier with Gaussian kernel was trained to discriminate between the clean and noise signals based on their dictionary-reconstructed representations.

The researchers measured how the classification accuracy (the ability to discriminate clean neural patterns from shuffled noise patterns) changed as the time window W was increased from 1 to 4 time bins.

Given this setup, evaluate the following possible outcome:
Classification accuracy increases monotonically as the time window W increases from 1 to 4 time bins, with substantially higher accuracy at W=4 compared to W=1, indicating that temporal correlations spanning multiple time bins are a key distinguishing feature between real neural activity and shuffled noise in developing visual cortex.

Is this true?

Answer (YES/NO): NO